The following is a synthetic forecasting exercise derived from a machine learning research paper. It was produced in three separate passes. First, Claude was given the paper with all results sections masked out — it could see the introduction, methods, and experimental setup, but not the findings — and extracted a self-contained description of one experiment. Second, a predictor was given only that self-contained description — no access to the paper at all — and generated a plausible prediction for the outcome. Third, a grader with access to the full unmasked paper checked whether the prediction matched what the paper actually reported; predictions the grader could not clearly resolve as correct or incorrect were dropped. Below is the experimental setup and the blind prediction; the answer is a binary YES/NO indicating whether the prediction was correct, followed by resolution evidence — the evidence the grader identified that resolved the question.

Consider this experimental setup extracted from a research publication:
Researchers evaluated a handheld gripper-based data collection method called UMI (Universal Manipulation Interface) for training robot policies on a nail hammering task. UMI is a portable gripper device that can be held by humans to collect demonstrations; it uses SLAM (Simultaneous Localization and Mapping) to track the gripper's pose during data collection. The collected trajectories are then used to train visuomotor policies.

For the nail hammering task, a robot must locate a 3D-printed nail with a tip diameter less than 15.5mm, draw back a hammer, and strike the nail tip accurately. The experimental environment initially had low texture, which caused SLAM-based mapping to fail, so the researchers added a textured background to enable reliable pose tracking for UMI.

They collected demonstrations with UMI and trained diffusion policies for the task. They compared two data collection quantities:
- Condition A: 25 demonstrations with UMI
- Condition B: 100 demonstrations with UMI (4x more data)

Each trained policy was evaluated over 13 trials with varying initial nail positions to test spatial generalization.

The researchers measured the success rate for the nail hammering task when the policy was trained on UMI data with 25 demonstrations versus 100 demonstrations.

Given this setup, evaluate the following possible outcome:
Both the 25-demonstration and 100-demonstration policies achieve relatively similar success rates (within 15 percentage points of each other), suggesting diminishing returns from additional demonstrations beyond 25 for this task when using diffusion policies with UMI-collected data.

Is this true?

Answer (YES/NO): NO